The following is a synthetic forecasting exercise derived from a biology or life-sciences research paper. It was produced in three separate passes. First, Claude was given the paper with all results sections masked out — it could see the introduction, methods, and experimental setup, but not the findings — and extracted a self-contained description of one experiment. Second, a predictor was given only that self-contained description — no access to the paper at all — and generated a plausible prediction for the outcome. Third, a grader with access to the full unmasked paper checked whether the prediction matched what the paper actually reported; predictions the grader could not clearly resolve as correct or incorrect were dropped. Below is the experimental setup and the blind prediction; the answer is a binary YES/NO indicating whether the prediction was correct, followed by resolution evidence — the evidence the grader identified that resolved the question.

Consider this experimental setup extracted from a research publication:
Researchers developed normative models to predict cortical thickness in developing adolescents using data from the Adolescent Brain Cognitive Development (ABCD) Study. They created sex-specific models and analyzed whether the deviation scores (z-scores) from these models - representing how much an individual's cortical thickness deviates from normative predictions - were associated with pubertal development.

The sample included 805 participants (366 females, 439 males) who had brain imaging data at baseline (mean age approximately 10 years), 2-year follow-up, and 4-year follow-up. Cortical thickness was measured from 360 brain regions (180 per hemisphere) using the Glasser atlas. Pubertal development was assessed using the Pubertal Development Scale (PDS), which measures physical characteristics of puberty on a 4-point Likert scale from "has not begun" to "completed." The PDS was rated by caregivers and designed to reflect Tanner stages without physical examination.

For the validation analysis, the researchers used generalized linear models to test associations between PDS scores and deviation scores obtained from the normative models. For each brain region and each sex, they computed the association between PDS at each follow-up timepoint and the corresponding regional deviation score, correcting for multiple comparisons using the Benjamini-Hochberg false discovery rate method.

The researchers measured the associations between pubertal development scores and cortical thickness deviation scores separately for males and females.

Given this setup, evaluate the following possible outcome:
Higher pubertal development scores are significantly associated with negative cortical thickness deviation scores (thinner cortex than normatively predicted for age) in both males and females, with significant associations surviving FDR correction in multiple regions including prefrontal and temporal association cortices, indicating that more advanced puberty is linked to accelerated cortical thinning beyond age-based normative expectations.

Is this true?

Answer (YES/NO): NO